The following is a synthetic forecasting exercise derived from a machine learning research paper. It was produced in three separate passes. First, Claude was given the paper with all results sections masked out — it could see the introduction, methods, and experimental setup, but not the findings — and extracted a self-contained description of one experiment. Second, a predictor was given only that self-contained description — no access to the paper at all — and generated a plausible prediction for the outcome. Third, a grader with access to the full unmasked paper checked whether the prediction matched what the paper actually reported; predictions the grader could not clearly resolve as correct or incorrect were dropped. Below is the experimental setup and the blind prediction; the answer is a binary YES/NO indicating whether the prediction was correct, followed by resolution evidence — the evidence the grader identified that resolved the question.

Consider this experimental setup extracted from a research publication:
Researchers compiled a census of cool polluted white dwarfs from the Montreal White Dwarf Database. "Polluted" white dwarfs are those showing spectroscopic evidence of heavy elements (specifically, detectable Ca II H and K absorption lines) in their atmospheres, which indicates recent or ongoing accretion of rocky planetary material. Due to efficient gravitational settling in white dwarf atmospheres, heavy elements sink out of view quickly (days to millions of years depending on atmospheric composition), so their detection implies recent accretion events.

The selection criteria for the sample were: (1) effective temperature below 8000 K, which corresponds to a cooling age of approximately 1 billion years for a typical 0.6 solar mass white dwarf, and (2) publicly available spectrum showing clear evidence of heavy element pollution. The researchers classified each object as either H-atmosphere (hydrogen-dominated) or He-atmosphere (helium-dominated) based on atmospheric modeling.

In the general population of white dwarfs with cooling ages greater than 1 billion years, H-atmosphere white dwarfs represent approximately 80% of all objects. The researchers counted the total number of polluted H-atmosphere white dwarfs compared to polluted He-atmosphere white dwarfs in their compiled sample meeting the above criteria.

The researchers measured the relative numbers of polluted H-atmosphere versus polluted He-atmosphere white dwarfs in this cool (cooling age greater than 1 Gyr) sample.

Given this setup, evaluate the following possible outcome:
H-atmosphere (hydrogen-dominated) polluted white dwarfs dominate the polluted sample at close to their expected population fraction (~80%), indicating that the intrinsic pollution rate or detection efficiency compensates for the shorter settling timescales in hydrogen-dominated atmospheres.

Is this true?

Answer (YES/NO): NO